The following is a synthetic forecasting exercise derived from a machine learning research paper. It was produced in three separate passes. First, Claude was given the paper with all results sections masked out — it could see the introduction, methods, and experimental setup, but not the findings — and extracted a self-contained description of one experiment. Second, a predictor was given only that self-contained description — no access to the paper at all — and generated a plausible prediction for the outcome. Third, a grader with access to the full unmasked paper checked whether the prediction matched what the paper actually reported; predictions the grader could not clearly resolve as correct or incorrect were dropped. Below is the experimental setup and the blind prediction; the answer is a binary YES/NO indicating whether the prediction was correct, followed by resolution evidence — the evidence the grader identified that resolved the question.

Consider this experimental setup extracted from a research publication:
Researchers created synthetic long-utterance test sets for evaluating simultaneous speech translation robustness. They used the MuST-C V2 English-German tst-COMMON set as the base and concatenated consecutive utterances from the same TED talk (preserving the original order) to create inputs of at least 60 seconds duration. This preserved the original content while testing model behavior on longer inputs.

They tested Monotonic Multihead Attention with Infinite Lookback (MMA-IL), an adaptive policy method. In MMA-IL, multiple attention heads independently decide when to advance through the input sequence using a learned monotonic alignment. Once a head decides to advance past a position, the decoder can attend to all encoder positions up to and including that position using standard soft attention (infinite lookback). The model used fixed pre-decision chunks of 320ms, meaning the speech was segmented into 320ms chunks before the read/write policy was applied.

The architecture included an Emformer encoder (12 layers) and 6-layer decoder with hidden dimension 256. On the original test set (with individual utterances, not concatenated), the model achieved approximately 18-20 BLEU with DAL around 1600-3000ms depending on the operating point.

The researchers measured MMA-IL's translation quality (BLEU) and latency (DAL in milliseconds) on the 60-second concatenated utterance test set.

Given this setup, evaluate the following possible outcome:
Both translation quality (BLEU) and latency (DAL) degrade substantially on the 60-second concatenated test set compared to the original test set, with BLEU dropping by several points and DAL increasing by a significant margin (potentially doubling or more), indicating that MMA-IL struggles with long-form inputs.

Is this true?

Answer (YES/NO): YES